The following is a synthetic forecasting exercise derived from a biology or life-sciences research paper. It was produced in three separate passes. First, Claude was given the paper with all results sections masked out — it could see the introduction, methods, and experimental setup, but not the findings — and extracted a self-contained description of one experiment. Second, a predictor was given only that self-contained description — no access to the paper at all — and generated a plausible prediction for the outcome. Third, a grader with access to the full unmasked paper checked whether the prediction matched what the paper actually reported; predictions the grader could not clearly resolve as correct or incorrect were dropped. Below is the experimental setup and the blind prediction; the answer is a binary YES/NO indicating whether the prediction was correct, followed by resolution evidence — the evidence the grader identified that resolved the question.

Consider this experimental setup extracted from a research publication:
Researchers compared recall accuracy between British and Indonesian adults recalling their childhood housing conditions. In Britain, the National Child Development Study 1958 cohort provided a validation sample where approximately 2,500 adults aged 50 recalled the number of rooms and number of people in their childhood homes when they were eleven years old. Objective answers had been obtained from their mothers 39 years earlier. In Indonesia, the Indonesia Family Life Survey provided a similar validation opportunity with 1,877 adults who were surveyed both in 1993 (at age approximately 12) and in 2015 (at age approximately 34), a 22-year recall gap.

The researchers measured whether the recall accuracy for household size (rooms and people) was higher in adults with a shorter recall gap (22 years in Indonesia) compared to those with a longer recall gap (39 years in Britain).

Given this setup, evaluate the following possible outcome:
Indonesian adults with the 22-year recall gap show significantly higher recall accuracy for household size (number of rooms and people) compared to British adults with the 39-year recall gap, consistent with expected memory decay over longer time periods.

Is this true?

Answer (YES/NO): NO